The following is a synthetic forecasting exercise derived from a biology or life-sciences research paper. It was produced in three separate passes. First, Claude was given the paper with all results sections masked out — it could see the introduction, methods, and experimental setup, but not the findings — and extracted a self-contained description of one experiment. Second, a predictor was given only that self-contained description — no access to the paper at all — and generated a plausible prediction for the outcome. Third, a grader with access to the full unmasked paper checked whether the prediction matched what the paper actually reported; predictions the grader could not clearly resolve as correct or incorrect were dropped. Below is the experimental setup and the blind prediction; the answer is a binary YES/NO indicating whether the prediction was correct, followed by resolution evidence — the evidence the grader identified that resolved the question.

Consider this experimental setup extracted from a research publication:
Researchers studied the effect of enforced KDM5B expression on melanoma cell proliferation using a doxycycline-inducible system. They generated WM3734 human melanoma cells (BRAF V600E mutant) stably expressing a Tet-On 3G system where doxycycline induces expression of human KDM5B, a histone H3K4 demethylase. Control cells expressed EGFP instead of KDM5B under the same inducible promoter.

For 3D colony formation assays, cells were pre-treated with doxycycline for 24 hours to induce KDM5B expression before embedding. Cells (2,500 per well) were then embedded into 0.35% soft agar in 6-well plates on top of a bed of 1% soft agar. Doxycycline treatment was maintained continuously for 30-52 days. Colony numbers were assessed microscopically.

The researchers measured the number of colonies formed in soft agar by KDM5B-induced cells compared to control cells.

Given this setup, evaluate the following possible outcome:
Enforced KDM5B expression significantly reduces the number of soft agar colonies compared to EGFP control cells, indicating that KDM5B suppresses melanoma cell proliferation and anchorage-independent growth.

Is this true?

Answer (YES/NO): YES